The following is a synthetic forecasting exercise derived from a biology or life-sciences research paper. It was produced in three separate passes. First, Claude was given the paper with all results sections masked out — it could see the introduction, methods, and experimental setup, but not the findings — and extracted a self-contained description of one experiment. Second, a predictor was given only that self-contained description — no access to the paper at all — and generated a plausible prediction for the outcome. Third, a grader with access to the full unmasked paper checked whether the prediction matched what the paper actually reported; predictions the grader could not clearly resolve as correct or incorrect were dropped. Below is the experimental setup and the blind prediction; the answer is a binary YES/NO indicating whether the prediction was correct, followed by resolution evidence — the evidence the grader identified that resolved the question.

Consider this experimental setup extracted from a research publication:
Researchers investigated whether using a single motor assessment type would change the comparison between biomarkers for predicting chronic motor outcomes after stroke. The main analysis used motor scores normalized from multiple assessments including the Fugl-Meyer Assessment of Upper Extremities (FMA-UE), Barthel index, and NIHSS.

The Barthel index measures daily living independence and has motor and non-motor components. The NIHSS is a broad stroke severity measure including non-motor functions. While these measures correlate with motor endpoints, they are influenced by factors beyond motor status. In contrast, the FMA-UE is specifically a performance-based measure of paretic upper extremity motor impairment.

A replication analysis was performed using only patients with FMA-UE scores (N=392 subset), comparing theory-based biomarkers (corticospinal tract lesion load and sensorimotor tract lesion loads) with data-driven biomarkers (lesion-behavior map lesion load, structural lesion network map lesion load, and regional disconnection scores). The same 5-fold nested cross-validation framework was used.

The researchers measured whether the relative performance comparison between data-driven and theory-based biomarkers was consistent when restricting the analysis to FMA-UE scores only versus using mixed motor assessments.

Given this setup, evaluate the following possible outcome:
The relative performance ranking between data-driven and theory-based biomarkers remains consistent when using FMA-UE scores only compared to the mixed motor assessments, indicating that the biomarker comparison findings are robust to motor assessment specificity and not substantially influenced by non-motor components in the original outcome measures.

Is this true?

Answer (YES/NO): YES